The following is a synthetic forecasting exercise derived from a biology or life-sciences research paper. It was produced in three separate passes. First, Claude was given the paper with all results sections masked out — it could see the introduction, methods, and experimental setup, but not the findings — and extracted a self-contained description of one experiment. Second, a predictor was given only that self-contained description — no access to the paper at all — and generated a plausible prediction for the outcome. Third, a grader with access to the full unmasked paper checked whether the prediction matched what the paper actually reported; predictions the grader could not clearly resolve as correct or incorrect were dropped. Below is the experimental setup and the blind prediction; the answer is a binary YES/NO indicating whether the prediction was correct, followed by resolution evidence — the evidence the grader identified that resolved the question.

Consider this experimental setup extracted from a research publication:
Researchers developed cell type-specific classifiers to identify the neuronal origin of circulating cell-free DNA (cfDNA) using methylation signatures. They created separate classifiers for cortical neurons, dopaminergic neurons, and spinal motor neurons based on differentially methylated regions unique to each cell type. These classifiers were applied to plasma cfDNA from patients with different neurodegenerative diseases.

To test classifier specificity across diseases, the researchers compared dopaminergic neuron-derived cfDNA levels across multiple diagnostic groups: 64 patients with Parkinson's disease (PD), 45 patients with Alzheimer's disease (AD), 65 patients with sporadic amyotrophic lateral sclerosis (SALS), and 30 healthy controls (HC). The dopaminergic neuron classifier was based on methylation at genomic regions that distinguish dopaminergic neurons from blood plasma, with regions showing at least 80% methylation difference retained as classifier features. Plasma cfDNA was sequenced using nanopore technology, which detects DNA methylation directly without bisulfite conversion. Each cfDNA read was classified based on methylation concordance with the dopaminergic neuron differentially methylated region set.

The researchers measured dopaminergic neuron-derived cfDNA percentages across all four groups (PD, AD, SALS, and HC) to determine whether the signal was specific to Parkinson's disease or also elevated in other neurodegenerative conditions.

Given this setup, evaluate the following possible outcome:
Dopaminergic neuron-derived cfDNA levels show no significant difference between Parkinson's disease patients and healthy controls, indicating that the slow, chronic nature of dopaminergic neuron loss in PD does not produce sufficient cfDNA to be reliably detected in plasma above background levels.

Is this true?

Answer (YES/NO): NO